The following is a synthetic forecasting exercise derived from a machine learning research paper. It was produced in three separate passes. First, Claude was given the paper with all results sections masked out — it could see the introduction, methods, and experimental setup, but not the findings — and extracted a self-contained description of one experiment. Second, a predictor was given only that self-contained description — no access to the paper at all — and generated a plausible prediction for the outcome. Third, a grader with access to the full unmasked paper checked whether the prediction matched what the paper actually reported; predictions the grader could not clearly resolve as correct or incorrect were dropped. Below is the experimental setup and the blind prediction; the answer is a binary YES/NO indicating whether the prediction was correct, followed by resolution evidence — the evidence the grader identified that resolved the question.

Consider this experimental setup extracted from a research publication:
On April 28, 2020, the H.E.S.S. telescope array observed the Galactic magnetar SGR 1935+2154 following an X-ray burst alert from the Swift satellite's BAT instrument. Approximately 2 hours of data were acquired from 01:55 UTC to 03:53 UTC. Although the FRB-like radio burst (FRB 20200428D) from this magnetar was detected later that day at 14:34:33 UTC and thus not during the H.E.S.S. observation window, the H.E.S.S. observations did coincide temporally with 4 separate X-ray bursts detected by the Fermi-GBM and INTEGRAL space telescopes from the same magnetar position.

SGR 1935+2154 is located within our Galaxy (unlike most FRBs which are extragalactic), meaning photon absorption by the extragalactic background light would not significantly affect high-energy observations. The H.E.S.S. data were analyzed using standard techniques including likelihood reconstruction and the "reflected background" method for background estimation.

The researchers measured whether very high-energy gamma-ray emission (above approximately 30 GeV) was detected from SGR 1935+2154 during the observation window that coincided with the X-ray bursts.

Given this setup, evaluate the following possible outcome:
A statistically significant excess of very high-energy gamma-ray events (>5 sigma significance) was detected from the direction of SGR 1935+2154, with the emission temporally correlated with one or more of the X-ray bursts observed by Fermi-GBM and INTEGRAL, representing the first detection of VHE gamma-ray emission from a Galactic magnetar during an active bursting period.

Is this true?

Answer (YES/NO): NO